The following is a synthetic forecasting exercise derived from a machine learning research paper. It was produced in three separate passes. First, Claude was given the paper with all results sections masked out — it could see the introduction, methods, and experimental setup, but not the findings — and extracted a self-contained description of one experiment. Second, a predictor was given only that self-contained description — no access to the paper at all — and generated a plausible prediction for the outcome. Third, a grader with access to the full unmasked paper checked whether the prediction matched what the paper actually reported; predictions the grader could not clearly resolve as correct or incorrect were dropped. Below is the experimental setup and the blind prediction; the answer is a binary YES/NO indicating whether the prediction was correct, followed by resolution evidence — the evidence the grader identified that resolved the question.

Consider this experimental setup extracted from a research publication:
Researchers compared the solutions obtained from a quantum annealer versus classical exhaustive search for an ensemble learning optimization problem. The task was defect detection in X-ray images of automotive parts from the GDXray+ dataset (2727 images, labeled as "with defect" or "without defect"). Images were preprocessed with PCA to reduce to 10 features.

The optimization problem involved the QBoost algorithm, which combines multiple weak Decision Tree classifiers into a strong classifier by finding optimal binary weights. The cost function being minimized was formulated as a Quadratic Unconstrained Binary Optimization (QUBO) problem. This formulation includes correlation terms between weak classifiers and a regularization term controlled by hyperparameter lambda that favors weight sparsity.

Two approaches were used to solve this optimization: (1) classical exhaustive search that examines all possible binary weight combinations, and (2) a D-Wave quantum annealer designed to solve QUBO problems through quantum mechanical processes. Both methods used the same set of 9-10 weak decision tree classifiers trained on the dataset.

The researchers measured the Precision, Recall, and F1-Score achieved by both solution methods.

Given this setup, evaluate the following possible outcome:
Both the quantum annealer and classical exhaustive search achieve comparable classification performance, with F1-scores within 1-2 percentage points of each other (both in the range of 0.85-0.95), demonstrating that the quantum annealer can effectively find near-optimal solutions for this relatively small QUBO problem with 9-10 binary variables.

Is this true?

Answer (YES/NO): YES